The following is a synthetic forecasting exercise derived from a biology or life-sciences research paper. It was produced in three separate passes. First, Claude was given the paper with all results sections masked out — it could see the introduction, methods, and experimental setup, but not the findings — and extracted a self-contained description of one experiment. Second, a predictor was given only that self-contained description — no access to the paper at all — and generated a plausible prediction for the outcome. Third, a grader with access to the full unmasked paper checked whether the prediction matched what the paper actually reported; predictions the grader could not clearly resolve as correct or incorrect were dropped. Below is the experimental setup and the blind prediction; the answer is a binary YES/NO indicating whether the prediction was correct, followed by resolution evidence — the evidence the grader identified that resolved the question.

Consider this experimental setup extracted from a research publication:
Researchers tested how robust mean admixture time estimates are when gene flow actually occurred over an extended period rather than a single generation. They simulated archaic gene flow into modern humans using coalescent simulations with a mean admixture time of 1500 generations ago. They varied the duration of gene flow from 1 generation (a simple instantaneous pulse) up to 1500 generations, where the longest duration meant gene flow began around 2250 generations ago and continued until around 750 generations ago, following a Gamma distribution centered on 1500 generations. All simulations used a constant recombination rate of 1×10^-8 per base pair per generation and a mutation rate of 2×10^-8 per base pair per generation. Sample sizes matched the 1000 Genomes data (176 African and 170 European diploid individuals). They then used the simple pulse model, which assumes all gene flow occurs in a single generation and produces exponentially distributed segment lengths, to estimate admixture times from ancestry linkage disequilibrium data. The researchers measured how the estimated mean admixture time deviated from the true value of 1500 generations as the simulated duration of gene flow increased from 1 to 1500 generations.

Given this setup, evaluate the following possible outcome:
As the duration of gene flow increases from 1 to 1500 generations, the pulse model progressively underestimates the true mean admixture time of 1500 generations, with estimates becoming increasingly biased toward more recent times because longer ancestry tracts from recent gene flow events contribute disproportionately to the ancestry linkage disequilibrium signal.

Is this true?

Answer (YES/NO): NO